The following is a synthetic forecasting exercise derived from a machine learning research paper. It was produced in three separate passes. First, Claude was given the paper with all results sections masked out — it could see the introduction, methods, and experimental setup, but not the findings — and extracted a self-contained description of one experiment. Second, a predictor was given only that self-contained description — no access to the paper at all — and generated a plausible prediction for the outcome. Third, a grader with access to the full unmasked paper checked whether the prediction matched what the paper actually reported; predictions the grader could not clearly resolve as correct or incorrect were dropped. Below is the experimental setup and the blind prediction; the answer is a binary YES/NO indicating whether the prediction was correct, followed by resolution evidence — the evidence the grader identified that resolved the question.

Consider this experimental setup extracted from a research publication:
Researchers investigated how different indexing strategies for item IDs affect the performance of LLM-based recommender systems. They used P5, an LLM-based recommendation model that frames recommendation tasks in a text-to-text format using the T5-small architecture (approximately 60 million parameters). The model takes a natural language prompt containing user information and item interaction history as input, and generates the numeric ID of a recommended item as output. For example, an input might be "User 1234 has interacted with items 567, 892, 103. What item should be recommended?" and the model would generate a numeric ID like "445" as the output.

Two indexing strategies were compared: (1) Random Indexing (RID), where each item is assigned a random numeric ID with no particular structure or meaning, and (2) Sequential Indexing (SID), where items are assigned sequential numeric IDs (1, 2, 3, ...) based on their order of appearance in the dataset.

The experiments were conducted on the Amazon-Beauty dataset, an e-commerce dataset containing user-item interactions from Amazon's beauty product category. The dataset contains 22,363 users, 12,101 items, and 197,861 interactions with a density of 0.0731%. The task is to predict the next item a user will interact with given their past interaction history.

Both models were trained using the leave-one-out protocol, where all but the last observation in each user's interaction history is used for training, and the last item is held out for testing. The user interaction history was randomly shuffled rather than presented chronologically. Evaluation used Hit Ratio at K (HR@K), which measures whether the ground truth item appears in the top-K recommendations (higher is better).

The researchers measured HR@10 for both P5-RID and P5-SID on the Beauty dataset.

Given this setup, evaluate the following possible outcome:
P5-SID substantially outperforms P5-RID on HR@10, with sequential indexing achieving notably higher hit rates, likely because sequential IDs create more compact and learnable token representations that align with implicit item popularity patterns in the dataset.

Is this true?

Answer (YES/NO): NO